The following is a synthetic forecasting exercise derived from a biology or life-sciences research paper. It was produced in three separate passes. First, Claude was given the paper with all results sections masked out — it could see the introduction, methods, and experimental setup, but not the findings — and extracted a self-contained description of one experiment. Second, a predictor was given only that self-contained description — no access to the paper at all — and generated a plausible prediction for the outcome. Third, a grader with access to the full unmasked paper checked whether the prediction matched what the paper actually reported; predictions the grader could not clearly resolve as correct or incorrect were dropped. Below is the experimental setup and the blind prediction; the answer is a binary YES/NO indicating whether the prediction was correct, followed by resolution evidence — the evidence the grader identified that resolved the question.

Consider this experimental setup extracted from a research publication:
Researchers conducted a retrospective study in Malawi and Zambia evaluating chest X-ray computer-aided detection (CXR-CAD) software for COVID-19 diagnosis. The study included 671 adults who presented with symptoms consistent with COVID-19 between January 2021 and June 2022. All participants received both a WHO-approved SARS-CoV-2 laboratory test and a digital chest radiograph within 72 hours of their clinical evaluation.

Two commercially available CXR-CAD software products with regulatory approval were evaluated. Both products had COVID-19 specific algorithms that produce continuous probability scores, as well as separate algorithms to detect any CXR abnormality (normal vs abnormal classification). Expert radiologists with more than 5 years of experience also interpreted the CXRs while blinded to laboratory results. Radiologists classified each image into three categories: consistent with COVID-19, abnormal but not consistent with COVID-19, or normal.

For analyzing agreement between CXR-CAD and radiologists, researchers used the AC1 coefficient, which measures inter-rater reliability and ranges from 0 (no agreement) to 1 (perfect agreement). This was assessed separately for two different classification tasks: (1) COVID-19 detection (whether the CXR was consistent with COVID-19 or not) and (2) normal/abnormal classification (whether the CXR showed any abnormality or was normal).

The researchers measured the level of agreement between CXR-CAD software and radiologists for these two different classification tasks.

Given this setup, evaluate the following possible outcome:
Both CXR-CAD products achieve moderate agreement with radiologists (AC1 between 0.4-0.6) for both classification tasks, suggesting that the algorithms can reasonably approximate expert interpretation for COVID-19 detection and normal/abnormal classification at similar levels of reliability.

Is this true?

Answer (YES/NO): NO